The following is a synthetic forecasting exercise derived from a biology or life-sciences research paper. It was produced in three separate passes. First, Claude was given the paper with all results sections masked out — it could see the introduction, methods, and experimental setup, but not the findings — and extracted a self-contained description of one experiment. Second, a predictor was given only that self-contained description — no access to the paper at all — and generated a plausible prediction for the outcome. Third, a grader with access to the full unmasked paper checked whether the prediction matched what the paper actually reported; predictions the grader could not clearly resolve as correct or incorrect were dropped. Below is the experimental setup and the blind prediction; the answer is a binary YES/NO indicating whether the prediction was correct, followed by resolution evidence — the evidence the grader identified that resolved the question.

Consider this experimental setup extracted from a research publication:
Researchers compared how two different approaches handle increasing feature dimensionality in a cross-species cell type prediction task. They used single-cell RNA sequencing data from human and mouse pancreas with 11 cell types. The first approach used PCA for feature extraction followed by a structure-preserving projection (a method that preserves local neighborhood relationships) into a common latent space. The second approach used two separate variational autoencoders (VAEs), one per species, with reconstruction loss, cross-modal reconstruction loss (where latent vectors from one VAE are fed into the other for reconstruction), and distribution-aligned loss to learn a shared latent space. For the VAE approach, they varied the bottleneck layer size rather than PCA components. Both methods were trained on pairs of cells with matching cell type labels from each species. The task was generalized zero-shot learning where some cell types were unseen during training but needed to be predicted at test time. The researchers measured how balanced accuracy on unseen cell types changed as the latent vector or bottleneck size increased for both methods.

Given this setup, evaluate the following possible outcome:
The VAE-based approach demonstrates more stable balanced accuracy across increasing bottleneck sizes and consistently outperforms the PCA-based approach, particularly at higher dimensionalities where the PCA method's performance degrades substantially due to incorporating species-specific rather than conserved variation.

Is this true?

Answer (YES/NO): NO